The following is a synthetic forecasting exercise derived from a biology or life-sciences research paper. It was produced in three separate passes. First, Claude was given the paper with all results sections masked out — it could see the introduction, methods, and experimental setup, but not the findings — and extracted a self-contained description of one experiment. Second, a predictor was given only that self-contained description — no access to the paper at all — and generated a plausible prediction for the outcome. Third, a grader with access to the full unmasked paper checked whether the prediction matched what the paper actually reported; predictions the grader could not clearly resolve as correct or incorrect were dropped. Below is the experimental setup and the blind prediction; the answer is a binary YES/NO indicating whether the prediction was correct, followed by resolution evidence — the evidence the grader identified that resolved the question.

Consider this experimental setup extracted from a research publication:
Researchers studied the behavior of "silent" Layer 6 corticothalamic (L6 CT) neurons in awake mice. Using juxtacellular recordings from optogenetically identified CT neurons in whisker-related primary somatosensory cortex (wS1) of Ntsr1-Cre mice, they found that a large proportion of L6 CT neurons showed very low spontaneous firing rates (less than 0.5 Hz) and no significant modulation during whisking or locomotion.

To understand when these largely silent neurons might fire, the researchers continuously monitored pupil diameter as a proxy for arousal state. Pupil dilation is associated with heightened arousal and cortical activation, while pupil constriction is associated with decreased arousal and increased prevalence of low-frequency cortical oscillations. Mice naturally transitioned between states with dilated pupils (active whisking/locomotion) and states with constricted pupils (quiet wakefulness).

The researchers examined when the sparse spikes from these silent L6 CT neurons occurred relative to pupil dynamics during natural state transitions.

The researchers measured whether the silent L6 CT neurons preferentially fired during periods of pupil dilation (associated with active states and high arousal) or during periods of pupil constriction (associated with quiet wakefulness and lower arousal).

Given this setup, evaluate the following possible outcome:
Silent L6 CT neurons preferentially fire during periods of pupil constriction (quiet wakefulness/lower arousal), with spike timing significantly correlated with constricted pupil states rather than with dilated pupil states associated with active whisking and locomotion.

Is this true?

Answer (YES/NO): YES